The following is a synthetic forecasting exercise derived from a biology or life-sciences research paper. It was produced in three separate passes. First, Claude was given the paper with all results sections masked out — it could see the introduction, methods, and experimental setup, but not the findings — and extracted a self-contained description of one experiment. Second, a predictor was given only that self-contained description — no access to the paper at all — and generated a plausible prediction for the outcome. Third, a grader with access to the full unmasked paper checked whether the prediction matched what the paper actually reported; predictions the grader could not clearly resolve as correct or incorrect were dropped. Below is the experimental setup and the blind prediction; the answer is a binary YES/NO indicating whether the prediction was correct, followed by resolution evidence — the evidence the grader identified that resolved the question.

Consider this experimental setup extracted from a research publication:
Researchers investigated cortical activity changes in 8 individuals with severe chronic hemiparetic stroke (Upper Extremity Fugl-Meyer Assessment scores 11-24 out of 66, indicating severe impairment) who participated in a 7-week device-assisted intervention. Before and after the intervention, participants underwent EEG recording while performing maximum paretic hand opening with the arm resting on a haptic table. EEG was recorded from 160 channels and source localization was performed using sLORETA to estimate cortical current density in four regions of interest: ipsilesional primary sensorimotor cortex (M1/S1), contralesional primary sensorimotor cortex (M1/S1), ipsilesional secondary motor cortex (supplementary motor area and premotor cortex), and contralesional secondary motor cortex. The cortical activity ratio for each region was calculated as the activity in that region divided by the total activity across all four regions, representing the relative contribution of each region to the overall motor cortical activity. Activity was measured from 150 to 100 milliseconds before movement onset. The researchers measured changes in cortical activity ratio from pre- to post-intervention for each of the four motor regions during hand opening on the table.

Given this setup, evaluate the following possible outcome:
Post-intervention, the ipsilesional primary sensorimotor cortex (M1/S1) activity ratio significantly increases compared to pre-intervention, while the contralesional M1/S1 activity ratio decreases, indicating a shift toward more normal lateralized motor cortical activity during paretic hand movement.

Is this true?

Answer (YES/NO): NO